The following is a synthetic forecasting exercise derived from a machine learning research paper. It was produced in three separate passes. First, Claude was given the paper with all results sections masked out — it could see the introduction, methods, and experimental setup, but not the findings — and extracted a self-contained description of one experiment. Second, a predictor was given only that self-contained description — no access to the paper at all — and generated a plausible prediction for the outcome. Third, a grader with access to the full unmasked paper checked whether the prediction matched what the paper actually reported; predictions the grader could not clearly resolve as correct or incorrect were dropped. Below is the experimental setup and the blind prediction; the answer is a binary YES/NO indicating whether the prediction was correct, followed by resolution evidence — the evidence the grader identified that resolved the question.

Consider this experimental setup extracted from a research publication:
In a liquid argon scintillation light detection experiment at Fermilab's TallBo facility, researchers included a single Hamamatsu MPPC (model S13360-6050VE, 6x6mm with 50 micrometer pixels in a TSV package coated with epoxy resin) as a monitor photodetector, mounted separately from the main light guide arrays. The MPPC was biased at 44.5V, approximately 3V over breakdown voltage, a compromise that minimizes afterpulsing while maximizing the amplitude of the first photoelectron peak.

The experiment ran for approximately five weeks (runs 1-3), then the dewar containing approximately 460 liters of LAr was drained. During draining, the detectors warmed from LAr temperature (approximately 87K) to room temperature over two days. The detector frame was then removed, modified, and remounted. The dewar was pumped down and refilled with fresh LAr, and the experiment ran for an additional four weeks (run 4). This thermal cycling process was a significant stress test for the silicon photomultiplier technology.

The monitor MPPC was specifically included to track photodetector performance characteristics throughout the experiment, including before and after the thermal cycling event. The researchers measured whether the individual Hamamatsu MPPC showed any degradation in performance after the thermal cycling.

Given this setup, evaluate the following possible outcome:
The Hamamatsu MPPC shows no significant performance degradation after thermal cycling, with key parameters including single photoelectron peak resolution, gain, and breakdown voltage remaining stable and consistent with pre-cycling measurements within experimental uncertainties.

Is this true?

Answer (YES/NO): YES